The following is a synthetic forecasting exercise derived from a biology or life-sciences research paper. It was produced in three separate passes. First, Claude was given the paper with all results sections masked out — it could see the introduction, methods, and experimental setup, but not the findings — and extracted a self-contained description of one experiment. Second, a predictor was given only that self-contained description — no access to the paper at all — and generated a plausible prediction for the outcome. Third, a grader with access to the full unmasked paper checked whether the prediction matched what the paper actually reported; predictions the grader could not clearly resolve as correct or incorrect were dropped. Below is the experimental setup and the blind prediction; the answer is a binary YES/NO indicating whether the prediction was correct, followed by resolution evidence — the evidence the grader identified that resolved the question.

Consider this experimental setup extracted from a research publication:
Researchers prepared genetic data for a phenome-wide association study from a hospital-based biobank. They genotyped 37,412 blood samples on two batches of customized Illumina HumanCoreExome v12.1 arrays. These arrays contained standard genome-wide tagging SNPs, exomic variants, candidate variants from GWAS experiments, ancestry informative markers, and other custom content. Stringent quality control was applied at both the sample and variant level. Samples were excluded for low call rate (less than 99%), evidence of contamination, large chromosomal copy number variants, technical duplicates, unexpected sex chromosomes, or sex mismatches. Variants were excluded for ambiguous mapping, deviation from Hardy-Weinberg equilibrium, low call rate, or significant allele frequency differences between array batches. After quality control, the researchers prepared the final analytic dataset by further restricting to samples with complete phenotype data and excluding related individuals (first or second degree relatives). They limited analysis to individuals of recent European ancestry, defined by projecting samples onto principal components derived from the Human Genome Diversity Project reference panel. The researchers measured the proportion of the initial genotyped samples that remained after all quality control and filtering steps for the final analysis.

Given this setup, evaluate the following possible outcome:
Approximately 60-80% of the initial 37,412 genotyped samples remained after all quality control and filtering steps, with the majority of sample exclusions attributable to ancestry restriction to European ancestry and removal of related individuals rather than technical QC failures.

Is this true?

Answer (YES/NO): YES